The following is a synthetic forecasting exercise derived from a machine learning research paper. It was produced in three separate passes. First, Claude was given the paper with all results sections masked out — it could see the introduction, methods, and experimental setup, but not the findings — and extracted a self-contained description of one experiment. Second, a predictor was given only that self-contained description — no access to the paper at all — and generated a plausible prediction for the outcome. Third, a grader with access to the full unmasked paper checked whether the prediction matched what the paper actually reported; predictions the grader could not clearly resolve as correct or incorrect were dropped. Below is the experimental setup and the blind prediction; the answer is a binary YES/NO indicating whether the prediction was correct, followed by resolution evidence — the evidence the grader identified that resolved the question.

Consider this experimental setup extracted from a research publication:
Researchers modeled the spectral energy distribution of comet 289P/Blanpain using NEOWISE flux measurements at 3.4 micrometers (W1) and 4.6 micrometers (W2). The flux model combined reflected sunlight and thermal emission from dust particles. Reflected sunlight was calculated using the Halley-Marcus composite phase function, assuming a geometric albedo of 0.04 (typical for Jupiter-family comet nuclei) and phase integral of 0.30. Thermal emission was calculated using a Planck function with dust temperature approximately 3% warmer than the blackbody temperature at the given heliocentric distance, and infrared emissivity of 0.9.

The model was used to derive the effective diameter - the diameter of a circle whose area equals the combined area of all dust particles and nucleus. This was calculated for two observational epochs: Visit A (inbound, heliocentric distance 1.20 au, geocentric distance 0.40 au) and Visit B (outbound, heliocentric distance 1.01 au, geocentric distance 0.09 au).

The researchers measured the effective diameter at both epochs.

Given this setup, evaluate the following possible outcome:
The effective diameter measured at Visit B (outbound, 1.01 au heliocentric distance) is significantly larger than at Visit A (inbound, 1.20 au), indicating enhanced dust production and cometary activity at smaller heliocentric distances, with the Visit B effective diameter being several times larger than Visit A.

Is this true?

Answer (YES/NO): NO